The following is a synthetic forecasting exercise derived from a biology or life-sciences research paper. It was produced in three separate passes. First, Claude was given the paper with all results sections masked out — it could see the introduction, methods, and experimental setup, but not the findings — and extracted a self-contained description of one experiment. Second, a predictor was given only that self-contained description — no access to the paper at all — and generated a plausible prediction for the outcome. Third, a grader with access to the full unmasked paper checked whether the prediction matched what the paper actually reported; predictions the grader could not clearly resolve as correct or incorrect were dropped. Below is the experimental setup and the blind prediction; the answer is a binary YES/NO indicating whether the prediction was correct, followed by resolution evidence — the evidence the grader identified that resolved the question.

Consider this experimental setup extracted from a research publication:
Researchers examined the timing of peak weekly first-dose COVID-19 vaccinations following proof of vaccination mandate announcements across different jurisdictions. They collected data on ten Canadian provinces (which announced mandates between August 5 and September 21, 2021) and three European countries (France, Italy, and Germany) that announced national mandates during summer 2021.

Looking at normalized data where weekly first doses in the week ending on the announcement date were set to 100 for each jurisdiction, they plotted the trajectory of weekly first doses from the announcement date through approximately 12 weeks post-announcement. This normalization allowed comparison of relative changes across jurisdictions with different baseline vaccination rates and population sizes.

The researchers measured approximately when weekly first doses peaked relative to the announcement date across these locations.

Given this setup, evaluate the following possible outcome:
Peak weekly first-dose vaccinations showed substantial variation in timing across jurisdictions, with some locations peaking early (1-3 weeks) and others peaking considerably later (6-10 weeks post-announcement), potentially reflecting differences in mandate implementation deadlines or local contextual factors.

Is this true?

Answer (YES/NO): NO